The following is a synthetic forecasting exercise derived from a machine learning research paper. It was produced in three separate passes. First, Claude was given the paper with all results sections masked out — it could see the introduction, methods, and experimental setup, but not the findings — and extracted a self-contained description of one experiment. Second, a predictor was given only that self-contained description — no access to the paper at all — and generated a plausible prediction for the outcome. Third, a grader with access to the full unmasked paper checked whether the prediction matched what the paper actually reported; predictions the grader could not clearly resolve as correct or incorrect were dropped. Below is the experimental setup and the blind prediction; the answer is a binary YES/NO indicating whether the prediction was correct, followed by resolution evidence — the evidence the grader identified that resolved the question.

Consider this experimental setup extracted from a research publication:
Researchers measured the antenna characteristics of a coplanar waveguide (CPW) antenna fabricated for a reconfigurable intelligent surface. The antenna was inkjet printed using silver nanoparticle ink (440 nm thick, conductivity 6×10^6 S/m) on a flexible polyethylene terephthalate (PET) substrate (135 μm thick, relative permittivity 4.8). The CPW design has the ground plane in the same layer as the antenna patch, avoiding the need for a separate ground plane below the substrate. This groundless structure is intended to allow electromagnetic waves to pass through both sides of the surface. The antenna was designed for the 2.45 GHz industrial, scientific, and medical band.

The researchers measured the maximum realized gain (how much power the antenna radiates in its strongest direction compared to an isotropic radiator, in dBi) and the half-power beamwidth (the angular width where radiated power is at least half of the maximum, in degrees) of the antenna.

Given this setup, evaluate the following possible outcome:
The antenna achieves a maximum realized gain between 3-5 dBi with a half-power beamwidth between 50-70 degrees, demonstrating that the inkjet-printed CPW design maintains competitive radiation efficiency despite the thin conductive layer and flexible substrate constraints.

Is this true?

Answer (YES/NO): NO